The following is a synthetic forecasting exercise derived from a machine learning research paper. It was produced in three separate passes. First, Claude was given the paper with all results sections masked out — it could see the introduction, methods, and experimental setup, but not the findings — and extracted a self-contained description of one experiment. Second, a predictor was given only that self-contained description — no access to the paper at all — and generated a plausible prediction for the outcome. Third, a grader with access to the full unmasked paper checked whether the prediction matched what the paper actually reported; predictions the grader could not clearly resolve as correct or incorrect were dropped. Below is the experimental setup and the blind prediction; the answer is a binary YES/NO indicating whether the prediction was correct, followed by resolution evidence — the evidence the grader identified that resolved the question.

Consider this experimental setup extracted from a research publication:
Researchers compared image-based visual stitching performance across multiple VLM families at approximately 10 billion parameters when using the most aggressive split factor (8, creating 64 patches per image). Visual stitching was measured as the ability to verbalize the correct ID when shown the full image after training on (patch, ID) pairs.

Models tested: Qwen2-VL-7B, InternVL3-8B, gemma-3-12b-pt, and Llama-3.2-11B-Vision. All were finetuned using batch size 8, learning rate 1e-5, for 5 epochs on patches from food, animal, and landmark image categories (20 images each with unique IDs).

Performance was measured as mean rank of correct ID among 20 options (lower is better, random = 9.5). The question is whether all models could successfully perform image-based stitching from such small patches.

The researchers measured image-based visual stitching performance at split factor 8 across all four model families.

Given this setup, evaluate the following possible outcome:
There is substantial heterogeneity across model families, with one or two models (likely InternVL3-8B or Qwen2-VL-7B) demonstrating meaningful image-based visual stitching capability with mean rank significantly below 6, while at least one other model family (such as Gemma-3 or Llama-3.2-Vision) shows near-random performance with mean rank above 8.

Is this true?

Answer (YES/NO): NO